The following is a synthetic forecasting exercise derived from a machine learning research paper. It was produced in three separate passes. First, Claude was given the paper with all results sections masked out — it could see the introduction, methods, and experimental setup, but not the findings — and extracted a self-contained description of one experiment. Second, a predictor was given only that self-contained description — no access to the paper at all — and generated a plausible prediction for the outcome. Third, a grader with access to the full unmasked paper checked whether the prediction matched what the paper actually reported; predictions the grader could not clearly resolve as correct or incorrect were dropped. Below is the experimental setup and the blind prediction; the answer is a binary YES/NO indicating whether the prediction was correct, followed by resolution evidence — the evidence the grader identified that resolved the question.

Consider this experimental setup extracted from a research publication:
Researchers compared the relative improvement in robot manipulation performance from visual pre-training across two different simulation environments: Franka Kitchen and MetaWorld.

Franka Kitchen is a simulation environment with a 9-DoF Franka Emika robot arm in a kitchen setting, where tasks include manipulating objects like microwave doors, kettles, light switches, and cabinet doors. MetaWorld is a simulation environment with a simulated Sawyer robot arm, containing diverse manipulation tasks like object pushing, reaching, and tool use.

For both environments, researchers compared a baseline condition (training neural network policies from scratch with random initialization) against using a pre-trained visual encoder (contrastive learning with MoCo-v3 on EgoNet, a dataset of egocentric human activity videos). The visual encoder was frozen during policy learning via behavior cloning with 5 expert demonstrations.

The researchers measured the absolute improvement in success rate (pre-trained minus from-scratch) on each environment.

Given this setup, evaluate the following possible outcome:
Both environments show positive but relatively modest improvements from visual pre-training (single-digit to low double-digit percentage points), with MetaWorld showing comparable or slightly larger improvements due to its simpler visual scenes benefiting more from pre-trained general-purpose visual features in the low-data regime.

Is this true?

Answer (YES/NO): NO